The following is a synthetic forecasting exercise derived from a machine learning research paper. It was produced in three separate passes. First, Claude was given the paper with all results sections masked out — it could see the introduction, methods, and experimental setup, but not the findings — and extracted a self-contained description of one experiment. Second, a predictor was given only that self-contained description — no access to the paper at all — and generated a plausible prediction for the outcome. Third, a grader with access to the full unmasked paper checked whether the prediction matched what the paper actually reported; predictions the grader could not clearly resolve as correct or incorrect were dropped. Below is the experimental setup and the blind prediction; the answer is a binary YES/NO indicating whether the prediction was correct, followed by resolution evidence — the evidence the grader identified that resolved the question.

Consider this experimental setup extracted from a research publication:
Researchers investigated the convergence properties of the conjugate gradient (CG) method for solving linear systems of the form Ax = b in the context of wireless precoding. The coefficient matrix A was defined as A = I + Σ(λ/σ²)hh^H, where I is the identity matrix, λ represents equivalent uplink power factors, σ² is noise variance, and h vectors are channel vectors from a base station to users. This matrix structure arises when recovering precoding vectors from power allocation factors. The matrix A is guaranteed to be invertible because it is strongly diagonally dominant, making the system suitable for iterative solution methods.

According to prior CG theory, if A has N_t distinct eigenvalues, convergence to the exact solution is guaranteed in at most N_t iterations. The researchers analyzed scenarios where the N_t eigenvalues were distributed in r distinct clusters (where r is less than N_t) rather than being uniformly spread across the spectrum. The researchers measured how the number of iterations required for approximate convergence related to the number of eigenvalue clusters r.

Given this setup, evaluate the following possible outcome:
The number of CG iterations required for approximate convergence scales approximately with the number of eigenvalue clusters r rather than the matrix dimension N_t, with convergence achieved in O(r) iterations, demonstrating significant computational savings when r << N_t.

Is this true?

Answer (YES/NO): YES